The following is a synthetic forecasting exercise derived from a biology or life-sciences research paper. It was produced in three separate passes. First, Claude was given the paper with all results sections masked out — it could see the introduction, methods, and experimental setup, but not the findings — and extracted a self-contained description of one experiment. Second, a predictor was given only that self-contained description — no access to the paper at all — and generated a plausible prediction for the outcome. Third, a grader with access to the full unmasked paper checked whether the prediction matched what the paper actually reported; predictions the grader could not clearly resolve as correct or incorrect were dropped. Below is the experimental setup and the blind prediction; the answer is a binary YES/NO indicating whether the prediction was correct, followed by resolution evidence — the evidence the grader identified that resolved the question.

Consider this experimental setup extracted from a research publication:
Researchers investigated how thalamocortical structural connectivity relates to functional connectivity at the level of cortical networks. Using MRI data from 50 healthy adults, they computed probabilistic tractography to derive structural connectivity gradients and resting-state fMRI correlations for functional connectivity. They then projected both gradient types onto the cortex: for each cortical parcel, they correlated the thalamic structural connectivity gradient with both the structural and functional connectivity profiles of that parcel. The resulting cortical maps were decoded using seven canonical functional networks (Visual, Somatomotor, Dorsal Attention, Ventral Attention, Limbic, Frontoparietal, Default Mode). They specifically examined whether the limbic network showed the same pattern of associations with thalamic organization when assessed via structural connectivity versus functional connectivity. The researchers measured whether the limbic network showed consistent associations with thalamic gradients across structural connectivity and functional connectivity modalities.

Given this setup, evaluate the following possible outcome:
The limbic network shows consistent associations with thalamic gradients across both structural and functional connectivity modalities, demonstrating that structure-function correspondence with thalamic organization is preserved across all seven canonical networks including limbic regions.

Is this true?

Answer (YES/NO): NO